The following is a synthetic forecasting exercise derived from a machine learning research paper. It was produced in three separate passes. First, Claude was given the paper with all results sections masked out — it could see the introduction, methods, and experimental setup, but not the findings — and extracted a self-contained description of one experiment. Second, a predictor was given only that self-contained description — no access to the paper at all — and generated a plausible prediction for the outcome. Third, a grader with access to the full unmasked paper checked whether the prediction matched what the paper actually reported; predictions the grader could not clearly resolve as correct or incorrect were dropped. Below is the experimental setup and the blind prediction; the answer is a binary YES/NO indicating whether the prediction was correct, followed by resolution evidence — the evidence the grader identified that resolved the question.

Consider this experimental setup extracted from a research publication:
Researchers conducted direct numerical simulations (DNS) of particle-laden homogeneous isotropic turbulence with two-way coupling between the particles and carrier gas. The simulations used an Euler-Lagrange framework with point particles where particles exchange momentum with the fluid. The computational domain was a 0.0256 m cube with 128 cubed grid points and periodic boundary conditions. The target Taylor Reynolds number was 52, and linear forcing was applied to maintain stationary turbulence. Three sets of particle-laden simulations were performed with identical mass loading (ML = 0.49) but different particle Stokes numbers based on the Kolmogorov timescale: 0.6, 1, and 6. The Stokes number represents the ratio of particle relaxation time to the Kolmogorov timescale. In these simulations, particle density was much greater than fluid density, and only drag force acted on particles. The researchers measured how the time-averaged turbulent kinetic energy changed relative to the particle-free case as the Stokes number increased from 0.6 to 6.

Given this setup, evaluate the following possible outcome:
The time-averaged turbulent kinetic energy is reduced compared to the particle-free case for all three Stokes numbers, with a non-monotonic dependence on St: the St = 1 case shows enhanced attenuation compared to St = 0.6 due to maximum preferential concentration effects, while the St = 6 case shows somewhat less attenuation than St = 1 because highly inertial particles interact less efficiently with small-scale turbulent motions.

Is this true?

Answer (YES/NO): NO